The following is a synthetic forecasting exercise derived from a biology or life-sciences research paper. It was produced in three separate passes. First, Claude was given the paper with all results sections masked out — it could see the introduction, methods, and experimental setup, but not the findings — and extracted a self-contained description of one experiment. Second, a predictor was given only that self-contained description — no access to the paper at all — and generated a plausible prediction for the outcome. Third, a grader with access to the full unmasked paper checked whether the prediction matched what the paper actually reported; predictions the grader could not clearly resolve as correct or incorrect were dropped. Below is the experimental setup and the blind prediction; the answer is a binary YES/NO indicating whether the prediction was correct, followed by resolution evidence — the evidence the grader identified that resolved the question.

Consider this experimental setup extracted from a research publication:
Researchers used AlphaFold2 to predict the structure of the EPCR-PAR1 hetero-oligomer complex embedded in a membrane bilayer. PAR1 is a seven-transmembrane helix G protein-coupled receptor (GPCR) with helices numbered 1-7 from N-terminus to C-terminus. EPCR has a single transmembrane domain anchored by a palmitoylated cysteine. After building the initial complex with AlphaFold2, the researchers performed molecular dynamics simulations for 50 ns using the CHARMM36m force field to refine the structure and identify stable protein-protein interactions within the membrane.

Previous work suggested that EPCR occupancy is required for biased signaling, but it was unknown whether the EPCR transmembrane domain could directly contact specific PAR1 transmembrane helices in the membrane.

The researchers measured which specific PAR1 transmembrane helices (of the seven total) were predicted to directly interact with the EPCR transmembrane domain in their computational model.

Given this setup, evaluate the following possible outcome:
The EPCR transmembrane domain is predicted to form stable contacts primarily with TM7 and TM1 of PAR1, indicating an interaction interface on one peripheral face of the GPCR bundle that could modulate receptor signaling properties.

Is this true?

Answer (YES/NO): NO